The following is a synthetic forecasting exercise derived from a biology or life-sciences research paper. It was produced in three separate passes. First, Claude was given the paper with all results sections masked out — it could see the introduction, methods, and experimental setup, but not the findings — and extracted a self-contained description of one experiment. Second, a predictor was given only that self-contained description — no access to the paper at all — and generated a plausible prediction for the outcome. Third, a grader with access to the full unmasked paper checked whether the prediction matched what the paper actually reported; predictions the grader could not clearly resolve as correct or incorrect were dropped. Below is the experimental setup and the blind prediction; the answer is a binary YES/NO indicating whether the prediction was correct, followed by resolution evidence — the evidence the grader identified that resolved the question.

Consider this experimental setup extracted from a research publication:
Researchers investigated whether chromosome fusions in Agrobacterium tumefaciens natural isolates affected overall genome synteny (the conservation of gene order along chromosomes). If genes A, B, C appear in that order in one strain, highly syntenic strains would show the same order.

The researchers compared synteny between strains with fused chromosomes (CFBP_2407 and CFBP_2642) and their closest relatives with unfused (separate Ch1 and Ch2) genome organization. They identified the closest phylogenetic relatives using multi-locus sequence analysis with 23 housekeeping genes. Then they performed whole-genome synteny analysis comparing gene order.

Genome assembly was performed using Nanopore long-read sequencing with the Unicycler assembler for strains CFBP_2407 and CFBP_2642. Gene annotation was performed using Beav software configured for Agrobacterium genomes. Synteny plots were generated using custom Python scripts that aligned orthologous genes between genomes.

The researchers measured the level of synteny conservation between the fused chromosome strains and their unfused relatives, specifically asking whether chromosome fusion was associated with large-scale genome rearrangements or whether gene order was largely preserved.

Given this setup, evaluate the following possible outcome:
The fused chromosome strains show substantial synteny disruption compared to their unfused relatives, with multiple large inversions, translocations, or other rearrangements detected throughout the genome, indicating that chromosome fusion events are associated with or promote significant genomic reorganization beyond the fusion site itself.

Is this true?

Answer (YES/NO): NO